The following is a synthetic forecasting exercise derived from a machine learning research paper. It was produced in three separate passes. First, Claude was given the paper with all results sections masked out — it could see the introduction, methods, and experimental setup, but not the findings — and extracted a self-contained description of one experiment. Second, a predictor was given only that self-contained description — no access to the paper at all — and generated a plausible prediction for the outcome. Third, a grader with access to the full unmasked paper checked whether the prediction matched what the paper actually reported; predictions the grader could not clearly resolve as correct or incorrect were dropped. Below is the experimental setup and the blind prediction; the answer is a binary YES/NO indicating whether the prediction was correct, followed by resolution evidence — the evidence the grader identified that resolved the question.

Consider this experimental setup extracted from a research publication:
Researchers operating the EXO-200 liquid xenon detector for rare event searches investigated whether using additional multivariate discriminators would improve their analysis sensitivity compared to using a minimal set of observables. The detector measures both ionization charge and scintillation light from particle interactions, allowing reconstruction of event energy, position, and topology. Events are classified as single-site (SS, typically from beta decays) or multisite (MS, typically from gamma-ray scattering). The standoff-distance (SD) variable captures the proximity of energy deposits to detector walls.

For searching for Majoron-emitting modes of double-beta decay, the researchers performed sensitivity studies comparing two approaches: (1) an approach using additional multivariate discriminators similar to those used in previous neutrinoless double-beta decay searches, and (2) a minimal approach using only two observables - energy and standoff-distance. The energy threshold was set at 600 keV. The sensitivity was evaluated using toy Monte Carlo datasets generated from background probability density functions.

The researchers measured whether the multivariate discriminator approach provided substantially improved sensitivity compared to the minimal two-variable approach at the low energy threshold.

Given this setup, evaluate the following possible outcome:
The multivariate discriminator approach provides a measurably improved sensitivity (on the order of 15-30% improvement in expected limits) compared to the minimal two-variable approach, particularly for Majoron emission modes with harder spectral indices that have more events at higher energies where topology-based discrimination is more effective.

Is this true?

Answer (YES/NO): NO